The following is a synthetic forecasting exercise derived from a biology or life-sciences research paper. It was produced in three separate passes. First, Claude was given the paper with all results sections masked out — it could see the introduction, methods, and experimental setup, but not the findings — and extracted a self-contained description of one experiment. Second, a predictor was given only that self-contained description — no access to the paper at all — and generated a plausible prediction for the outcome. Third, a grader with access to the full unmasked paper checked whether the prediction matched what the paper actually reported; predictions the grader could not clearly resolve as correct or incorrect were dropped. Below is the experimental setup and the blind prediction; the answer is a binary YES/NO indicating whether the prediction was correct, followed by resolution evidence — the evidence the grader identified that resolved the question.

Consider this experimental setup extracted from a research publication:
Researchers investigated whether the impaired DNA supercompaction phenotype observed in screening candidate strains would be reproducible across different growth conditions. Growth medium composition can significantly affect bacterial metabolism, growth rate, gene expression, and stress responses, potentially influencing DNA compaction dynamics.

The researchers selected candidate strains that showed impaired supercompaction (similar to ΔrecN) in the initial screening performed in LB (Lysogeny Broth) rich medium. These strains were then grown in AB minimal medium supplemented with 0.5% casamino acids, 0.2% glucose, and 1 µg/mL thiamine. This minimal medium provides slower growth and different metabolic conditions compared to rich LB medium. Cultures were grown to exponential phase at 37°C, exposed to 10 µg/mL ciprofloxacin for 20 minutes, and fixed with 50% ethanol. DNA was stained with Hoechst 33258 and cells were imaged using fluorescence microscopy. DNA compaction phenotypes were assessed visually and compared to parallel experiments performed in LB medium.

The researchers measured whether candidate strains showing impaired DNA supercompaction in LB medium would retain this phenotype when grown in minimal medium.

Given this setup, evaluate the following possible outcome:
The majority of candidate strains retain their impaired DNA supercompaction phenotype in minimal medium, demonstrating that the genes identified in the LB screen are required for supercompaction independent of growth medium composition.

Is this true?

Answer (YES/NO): NO